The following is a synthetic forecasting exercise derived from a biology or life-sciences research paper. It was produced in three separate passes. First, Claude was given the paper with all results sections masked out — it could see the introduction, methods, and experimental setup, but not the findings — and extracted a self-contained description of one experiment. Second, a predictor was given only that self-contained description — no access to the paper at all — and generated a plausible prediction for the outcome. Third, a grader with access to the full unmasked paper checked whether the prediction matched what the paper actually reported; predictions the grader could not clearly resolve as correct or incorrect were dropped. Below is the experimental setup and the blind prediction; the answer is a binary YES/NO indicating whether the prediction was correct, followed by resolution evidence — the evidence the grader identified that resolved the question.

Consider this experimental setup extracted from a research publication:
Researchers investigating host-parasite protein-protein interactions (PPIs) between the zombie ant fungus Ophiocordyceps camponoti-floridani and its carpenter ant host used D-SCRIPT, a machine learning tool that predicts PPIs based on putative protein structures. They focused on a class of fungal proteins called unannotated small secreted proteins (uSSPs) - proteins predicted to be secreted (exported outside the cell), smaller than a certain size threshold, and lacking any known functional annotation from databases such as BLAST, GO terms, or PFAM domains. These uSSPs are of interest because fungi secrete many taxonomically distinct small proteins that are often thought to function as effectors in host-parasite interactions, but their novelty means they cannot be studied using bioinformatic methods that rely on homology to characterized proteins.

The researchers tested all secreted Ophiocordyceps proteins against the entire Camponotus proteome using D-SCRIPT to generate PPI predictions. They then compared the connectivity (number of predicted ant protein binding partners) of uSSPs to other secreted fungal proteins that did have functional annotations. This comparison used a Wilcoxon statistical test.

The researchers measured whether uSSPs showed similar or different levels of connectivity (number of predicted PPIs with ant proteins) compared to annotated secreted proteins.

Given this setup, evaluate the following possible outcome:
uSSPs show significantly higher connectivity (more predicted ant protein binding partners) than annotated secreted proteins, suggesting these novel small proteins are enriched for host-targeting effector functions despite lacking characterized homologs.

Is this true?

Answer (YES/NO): NO